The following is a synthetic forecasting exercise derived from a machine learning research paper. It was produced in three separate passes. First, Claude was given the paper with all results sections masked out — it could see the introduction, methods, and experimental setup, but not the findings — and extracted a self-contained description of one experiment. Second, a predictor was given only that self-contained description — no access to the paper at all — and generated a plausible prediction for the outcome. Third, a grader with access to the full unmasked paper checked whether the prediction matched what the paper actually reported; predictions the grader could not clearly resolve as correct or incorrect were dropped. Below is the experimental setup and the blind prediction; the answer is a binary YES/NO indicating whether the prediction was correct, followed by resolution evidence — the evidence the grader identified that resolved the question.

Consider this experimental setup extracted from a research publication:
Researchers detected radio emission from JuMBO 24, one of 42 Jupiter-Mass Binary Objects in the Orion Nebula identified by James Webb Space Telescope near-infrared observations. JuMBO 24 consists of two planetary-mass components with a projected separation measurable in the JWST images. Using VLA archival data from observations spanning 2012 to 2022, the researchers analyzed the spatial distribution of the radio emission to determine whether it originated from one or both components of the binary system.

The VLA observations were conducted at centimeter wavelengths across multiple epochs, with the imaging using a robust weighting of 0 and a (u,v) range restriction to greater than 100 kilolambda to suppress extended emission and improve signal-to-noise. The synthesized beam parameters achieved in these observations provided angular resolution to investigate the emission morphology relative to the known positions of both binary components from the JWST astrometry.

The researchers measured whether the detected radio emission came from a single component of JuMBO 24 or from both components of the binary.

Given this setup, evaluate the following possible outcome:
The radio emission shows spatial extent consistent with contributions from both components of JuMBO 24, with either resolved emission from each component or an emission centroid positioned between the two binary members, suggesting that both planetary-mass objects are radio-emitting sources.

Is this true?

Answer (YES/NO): YES